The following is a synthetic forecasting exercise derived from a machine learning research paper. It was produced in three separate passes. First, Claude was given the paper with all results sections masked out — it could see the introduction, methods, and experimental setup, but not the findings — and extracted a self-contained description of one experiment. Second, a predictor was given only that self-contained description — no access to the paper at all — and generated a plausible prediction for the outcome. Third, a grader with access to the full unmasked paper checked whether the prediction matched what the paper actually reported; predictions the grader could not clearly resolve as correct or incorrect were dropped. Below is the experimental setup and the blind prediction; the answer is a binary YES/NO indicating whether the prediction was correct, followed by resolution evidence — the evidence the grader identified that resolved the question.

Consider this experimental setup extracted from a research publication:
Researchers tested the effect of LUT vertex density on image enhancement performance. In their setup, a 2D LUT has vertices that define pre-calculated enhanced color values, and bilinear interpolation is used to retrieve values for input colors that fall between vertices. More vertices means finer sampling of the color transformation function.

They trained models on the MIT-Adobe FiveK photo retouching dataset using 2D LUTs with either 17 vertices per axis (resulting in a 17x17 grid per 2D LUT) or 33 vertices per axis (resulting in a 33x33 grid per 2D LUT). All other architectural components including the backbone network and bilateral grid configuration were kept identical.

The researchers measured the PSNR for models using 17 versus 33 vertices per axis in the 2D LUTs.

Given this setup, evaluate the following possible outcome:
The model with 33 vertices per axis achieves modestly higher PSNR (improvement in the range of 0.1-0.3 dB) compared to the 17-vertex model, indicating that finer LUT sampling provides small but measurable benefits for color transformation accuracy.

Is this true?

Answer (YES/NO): YES